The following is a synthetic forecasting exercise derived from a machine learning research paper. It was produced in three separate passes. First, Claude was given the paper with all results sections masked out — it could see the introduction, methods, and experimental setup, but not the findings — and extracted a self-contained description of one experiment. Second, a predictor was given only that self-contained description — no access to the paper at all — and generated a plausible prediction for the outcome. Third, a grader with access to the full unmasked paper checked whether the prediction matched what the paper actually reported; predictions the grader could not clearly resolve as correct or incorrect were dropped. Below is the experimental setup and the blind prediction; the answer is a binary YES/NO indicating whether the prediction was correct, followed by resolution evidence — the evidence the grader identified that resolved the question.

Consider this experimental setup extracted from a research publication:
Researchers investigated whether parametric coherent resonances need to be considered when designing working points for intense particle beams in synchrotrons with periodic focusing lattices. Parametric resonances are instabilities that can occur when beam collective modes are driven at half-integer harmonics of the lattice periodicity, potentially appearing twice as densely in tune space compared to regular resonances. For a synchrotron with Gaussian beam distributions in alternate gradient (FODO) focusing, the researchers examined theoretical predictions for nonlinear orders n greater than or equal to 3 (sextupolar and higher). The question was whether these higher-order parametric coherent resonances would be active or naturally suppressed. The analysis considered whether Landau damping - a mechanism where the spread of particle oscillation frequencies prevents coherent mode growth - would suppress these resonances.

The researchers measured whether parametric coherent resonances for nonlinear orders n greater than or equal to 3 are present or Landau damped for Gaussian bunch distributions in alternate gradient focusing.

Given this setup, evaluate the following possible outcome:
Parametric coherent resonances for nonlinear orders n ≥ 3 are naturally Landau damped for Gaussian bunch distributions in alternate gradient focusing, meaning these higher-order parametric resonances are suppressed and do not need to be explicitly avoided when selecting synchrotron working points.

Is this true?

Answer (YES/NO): YES